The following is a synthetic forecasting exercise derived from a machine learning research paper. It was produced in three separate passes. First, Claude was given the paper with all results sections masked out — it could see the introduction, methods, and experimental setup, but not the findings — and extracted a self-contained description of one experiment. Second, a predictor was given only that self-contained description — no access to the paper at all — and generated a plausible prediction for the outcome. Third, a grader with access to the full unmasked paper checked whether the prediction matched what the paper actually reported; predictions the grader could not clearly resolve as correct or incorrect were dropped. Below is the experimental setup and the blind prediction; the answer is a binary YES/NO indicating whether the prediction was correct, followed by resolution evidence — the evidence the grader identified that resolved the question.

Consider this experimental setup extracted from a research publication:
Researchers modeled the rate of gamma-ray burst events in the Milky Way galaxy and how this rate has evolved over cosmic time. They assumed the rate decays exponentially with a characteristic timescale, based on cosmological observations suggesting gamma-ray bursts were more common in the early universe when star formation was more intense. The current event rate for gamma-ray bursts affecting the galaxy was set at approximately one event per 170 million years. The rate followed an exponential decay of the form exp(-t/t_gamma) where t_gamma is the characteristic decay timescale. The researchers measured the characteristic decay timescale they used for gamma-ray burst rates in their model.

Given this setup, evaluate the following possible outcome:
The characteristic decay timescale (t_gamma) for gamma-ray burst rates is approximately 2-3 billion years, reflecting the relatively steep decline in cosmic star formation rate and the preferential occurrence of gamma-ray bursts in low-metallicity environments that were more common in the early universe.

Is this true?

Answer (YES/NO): NO